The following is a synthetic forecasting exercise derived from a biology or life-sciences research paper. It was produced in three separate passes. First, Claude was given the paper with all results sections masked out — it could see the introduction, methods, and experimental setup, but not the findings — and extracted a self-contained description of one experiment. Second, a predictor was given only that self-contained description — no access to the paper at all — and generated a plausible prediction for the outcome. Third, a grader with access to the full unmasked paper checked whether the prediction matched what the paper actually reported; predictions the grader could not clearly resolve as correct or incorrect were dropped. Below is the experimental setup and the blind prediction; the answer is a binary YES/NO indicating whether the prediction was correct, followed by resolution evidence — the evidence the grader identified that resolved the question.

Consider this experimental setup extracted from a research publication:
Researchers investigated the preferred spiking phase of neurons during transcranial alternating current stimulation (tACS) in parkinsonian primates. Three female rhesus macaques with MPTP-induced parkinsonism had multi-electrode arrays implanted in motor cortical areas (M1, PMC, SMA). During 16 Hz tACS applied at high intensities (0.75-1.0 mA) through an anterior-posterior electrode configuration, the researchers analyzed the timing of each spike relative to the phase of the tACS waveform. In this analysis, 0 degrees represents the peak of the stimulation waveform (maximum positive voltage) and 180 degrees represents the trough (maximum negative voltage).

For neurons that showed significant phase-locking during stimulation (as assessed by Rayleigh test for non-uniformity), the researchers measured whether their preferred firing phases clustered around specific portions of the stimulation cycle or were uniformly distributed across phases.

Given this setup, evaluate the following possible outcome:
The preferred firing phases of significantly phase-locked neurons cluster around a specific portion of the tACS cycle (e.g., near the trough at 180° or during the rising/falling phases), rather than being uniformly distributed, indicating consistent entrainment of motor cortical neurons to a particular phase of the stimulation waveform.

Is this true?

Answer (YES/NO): YES